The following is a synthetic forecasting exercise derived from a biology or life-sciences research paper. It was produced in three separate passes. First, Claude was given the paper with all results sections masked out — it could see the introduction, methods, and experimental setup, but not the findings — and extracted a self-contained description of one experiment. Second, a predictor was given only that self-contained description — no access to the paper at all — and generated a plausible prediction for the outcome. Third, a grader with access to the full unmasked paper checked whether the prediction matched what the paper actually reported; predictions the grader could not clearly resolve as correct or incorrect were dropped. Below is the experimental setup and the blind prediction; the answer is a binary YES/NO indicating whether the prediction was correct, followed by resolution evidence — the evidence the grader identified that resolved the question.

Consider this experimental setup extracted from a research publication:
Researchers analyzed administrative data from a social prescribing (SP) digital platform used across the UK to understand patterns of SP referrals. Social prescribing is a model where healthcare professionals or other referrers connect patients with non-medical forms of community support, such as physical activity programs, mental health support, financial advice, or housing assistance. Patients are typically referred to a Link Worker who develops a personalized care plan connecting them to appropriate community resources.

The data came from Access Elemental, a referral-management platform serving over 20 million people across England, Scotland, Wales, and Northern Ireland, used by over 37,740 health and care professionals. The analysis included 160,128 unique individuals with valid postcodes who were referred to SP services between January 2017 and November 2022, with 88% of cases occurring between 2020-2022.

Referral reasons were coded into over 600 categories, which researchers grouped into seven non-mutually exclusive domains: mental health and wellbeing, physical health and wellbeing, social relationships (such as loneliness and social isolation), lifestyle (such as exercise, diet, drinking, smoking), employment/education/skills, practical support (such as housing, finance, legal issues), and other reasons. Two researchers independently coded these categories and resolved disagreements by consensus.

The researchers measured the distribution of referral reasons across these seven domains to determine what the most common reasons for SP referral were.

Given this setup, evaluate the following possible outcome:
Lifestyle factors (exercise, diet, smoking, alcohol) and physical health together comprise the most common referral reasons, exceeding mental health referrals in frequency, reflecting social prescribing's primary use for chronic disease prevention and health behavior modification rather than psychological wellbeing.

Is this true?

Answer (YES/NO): NO